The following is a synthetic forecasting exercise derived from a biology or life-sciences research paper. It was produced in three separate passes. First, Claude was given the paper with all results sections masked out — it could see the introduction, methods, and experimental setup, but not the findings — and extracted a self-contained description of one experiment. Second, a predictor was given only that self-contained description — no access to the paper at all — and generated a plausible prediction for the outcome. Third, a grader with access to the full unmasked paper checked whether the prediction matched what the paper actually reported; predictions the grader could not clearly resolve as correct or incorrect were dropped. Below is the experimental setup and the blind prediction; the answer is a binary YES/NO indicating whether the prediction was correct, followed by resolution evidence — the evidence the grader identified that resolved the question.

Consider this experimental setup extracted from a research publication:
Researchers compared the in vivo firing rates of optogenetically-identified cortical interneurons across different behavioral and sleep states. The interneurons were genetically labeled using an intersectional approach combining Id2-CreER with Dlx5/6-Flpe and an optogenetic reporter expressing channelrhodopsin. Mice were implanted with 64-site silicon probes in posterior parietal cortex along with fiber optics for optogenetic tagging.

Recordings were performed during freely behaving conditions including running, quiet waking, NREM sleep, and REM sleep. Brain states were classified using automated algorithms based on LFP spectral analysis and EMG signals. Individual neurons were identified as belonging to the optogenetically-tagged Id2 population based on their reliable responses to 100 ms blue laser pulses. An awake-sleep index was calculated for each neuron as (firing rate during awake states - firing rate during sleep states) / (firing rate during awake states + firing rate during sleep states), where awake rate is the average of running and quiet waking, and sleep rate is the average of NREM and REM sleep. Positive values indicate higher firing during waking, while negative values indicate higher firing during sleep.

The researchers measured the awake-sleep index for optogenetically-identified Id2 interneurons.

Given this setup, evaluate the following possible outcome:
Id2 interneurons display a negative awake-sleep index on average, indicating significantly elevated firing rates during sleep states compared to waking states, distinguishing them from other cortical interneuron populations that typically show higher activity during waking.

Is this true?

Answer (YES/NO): NO